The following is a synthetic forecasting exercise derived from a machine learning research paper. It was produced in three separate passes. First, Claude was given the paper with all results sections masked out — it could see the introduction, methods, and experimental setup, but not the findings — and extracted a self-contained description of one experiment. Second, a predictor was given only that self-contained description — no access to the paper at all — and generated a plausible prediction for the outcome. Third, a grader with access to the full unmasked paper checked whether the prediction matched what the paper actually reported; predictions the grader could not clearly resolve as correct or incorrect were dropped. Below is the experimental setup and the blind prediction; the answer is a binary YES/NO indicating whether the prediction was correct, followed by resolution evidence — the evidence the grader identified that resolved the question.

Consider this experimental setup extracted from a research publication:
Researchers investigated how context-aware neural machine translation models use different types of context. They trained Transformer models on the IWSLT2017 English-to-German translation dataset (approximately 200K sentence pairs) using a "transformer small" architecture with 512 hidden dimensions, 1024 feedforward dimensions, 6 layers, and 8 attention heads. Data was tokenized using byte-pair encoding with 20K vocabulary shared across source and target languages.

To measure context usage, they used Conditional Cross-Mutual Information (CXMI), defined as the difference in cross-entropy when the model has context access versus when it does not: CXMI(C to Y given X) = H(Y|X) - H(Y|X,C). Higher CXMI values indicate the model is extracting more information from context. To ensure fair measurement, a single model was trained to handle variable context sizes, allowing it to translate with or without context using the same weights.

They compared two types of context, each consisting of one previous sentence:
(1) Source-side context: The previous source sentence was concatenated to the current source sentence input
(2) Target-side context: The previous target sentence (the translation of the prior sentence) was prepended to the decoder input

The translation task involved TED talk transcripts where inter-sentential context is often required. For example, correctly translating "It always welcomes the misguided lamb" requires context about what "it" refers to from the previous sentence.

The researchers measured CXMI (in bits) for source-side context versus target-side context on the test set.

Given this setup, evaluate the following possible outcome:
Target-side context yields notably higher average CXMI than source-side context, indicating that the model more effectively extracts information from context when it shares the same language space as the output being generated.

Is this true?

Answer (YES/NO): YES